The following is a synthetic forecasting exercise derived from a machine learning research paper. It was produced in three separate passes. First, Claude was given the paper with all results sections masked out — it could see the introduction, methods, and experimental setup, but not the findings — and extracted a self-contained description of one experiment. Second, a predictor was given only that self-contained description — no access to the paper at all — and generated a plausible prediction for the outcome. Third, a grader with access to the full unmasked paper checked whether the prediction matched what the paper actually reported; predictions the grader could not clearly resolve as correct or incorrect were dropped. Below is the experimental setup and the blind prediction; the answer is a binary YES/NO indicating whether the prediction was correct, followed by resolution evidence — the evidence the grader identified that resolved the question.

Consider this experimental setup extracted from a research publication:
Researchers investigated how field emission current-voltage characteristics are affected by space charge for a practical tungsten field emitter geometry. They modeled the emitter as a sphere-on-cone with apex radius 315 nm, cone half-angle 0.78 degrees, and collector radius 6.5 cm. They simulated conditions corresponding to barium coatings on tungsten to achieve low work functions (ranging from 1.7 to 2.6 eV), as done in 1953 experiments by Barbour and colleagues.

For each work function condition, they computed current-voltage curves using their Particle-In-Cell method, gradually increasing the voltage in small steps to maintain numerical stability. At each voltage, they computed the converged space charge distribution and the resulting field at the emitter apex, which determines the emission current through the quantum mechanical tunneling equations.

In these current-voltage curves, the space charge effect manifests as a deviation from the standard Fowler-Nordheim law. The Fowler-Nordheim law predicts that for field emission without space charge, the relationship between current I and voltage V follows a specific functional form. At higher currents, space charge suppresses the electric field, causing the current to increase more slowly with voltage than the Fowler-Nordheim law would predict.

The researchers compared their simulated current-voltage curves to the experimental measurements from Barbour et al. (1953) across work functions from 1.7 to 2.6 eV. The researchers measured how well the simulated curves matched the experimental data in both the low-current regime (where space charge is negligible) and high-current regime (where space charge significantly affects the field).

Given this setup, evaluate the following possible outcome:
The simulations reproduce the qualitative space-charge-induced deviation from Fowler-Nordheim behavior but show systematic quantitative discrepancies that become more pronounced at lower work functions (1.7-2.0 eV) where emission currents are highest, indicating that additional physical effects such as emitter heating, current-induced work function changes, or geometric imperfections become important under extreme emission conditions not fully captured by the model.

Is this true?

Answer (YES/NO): NO